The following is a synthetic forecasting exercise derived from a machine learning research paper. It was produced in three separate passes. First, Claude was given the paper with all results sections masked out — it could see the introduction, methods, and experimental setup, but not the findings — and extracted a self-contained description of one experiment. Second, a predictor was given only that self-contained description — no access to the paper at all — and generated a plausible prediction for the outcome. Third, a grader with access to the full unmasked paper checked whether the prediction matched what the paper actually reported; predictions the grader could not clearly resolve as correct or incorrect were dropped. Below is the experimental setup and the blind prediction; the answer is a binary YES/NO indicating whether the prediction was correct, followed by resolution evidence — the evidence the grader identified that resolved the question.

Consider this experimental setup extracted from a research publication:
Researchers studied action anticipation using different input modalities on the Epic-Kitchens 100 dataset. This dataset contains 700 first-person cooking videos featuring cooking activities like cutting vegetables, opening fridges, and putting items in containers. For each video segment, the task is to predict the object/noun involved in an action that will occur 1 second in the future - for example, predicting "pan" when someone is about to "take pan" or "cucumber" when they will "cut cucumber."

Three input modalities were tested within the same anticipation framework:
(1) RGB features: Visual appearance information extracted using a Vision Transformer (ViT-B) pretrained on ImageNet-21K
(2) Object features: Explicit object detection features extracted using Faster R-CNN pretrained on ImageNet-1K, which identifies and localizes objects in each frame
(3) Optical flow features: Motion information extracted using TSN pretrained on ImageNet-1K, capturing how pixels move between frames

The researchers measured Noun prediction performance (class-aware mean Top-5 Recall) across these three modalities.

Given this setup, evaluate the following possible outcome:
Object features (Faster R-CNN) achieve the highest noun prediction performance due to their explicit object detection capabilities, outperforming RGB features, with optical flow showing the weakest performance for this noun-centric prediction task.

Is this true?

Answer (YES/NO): NO